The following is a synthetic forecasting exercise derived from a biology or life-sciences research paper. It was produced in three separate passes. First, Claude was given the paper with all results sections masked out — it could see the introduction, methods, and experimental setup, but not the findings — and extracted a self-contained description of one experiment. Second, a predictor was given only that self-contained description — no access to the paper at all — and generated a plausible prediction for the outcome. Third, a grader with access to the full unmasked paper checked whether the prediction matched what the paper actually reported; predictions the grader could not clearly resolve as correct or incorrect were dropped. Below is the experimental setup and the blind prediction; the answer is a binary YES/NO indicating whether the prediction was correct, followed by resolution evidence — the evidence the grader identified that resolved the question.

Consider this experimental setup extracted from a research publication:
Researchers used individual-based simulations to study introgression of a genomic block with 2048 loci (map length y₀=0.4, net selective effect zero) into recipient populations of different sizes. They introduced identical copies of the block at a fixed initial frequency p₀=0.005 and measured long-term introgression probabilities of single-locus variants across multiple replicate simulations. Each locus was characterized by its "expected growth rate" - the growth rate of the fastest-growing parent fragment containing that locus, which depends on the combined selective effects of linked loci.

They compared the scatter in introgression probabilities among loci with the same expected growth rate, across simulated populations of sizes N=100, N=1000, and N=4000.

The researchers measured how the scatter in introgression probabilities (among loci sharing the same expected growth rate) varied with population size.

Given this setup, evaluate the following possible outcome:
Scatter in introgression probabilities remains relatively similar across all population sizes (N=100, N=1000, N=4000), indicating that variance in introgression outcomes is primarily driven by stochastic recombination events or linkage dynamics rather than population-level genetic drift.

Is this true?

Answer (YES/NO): NO